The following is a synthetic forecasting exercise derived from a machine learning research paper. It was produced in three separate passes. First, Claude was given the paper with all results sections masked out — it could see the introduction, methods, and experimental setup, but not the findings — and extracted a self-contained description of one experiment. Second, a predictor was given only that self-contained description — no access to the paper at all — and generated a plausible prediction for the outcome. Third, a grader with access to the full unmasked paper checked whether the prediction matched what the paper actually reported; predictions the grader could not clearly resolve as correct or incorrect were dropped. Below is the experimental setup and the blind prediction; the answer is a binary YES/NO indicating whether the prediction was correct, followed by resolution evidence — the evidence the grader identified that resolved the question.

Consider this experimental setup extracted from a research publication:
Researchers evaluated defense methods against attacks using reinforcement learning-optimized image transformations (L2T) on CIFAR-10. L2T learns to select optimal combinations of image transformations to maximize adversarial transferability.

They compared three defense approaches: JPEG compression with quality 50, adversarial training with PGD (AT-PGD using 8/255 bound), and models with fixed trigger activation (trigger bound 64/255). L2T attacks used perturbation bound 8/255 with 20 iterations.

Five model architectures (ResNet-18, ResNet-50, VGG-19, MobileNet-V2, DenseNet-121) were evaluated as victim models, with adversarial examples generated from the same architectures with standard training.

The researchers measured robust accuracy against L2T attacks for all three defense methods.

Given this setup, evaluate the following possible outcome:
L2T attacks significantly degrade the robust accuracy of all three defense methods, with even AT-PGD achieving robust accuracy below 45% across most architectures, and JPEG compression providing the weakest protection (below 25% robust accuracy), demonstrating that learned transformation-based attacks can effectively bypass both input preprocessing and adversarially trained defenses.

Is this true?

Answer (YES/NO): NO